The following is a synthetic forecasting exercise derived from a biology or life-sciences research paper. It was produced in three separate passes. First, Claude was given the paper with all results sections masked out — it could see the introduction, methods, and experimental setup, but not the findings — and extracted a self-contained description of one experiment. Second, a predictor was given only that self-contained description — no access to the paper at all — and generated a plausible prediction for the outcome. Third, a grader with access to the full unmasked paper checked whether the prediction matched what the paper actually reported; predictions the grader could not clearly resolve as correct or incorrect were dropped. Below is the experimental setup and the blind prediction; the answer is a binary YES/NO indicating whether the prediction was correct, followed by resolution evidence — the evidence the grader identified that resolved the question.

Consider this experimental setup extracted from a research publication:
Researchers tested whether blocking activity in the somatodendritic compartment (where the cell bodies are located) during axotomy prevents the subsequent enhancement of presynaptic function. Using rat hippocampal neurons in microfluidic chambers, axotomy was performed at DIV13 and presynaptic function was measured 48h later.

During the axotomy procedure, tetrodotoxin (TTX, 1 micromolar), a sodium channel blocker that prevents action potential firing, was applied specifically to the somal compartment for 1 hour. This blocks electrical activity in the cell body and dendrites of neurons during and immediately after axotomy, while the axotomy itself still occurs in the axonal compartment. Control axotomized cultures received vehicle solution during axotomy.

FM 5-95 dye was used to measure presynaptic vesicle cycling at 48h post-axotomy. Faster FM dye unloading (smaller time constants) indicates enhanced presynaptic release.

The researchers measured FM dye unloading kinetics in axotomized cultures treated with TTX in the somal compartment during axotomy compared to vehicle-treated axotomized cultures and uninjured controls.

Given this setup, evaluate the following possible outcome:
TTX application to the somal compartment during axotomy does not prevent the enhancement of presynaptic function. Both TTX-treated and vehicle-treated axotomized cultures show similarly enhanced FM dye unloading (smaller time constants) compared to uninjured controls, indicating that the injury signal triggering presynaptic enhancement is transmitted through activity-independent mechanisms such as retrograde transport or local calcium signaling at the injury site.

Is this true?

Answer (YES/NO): YES